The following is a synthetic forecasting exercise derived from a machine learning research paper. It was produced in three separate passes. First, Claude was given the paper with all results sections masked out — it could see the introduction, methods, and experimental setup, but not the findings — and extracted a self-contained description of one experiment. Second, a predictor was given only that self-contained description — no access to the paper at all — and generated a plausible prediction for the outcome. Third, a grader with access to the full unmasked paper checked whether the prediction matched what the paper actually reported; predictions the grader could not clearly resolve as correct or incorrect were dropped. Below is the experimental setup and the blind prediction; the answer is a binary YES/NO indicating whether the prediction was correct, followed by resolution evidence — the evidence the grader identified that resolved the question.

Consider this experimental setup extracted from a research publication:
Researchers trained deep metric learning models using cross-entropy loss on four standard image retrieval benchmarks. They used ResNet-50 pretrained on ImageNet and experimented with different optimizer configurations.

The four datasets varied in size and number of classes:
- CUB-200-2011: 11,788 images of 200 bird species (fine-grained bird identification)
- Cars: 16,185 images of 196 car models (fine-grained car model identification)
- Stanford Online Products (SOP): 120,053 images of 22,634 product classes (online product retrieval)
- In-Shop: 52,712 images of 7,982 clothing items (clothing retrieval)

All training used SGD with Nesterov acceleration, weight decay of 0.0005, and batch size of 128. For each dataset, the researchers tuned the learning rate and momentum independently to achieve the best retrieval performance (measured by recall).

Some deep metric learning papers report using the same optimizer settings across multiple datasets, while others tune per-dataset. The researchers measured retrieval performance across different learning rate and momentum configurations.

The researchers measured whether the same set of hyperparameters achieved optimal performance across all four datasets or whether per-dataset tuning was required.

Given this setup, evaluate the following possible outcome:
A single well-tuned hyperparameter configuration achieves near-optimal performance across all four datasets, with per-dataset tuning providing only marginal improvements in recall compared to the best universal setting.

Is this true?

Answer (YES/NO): NO